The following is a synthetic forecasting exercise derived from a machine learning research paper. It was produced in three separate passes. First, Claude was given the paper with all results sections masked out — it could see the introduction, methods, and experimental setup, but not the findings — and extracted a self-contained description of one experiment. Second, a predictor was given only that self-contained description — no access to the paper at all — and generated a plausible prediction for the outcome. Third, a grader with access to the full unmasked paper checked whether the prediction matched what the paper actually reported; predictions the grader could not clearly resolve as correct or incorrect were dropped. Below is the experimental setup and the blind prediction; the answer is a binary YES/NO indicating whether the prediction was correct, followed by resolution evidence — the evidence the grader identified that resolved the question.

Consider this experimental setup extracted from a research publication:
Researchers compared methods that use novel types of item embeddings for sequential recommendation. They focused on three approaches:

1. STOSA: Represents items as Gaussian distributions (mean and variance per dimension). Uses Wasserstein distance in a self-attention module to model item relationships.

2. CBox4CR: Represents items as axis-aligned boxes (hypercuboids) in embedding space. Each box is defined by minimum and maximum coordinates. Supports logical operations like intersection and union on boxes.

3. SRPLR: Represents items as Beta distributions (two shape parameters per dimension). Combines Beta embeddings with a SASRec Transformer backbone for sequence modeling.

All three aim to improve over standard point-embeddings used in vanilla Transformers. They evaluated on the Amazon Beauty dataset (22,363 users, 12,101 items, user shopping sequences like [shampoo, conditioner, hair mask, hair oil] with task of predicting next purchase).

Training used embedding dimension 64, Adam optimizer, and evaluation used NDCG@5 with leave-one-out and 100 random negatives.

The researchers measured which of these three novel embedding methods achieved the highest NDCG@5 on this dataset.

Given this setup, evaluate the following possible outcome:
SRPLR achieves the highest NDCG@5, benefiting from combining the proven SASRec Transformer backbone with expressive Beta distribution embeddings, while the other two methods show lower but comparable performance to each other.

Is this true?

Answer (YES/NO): NO